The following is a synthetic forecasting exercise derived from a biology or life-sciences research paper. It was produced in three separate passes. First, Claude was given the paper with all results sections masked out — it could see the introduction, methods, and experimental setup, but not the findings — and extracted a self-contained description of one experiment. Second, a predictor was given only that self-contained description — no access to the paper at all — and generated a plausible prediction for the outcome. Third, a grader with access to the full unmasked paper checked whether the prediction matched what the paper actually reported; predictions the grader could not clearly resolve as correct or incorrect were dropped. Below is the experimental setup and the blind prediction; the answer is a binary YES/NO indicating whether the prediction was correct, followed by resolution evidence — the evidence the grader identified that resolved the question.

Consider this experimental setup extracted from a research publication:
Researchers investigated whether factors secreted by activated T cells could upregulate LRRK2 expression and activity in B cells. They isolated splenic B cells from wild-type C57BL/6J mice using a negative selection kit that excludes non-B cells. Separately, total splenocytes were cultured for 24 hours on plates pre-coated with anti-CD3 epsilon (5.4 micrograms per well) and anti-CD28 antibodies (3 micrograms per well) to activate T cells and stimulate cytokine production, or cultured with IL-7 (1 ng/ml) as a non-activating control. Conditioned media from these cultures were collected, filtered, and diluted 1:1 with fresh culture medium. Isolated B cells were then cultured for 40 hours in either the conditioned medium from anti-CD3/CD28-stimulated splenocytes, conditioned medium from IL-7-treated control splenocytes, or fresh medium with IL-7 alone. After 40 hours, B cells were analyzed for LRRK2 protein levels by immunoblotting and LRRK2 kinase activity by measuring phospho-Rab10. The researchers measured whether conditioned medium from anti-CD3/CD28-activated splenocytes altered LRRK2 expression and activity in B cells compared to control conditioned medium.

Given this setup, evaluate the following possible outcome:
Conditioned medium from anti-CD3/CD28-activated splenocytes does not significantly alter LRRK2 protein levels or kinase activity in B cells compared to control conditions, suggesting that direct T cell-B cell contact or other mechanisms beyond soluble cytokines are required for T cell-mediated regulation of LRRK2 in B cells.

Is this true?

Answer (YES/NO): NO